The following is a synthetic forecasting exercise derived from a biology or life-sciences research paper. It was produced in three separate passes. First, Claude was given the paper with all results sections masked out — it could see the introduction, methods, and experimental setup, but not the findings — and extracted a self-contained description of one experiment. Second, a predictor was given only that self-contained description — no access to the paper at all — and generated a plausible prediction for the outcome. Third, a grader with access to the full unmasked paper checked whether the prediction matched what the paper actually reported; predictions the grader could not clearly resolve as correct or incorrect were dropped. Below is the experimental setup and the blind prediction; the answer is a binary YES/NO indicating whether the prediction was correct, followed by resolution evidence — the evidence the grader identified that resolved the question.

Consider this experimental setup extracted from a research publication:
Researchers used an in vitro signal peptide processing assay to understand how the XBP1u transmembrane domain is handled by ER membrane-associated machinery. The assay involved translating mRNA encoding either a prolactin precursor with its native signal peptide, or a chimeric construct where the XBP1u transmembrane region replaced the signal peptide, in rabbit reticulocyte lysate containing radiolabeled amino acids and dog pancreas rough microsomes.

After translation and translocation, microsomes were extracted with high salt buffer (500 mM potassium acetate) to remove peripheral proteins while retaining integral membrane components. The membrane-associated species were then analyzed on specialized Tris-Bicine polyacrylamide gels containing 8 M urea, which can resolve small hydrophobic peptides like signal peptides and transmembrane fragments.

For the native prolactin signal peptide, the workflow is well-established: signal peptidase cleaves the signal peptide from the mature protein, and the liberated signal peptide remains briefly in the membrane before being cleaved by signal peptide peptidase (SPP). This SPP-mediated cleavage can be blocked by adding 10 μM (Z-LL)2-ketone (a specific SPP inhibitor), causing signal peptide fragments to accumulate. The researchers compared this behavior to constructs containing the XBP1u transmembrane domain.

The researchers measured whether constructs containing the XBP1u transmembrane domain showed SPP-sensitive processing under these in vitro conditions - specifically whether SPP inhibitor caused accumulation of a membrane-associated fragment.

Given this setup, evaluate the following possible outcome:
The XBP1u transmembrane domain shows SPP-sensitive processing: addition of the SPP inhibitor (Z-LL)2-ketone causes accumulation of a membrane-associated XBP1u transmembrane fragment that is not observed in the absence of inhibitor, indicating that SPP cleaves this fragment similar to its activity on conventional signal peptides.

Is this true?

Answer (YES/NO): YES